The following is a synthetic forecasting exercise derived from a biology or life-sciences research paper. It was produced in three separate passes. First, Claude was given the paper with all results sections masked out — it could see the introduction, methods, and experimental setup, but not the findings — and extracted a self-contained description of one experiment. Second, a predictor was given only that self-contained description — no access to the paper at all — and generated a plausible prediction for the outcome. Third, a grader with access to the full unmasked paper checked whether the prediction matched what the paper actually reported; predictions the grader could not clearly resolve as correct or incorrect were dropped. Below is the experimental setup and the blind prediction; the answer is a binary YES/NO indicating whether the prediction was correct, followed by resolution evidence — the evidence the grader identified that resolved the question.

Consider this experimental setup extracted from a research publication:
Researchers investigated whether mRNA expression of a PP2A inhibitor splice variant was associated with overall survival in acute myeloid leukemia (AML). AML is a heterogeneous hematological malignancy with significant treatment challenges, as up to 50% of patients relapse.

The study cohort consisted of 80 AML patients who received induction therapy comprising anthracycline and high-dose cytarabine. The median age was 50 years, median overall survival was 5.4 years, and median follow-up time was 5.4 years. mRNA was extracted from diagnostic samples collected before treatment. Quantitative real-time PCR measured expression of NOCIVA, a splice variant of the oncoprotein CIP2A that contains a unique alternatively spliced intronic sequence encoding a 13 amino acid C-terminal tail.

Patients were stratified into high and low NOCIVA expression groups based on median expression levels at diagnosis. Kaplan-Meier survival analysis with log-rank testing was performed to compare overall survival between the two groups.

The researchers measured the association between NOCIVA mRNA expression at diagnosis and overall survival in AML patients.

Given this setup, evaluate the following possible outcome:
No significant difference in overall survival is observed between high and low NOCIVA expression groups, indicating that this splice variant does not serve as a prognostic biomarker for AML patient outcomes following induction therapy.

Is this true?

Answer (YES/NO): NO